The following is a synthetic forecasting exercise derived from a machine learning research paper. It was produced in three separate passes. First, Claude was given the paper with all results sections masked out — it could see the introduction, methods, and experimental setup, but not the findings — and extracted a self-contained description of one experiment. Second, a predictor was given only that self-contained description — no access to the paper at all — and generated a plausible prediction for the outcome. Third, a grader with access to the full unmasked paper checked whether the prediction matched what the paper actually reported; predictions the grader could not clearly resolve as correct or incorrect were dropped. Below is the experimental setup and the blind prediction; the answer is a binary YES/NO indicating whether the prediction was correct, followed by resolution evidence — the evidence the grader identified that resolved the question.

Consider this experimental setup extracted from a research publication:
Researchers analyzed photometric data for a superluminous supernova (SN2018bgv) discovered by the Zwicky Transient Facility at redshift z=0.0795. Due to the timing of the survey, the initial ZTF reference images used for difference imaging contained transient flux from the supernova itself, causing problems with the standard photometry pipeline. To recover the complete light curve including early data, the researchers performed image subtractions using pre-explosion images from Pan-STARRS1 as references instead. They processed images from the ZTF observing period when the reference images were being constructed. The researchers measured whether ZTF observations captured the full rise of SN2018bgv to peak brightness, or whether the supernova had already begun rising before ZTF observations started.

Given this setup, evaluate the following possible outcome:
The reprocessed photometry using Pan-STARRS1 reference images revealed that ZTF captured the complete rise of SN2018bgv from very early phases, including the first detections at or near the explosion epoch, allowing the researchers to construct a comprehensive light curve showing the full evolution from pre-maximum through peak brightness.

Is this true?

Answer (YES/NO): YES